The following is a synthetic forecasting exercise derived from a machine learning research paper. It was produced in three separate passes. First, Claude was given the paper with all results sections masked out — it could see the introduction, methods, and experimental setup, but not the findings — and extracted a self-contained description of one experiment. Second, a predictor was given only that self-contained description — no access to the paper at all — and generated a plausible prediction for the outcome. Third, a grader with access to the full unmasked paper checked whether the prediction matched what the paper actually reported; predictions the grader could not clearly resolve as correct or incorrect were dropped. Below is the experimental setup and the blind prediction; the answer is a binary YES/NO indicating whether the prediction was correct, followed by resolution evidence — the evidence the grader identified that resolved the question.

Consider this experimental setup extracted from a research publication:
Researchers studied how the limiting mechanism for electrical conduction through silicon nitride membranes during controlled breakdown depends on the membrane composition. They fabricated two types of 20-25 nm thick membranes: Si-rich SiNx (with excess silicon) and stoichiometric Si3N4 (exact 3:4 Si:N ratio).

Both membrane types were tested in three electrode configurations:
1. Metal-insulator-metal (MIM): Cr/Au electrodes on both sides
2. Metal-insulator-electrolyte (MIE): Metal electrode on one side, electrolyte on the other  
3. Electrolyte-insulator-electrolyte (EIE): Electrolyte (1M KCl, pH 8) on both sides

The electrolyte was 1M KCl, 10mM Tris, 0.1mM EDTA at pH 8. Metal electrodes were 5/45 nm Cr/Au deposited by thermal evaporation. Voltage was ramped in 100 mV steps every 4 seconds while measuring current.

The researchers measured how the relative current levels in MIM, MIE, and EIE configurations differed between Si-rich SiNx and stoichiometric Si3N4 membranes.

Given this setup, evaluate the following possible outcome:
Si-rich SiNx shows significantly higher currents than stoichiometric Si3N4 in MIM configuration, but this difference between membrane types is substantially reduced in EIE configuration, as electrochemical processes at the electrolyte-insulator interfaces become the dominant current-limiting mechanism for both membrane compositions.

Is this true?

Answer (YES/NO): NO